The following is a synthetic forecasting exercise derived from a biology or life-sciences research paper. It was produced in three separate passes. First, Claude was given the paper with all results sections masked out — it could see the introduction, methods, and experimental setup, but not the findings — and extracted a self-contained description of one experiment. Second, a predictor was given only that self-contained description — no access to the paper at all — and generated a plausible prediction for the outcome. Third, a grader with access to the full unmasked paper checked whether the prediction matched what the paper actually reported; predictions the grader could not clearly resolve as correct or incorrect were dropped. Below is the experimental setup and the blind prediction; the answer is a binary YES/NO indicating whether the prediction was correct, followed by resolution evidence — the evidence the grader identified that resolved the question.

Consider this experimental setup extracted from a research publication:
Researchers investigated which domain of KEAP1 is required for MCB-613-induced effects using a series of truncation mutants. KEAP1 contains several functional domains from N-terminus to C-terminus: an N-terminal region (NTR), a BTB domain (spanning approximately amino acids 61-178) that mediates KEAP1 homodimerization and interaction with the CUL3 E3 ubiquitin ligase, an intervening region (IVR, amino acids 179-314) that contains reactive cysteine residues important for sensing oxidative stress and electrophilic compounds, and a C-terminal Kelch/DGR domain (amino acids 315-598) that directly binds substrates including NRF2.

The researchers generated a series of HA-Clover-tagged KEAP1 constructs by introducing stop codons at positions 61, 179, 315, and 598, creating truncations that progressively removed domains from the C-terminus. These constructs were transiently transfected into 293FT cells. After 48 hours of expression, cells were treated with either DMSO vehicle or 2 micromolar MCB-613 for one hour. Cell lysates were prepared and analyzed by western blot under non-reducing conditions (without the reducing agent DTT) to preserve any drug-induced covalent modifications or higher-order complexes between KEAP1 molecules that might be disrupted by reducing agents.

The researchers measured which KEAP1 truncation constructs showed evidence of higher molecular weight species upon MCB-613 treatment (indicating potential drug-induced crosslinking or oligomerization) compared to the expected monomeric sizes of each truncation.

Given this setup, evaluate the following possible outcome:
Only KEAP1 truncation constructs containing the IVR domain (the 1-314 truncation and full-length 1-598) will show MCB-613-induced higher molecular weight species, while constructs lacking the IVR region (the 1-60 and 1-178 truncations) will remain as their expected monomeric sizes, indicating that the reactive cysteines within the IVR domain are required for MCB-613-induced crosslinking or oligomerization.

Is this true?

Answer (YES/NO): NO